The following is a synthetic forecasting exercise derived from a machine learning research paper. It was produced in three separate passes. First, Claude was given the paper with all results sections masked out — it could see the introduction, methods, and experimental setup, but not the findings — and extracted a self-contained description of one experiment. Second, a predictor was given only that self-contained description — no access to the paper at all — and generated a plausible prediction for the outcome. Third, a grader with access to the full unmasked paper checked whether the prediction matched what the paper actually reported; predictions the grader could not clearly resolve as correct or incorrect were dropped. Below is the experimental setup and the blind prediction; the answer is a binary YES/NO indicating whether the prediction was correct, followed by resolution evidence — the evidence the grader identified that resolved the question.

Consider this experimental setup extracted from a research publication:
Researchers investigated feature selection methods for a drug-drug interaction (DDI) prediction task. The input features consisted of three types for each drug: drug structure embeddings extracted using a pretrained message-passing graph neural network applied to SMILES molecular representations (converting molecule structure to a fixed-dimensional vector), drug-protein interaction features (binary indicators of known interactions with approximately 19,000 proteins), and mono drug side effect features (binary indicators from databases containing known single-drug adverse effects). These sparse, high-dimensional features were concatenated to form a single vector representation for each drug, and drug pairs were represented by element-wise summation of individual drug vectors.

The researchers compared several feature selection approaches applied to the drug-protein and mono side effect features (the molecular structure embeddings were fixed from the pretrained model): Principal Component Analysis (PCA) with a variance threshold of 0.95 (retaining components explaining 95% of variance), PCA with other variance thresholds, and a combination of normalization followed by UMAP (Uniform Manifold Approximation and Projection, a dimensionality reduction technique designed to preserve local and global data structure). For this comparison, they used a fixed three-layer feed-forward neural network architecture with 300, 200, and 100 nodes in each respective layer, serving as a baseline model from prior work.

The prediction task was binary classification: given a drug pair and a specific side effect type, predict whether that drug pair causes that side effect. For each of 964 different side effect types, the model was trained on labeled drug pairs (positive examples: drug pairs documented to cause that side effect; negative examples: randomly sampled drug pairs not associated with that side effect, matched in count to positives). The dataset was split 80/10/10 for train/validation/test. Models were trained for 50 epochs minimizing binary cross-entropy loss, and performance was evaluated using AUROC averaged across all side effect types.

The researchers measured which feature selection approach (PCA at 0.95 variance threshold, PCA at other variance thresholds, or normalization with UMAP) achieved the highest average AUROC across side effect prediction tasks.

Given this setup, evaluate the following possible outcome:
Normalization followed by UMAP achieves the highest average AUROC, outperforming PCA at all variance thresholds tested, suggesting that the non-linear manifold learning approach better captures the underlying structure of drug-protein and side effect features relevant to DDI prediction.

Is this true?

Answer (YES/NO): NO